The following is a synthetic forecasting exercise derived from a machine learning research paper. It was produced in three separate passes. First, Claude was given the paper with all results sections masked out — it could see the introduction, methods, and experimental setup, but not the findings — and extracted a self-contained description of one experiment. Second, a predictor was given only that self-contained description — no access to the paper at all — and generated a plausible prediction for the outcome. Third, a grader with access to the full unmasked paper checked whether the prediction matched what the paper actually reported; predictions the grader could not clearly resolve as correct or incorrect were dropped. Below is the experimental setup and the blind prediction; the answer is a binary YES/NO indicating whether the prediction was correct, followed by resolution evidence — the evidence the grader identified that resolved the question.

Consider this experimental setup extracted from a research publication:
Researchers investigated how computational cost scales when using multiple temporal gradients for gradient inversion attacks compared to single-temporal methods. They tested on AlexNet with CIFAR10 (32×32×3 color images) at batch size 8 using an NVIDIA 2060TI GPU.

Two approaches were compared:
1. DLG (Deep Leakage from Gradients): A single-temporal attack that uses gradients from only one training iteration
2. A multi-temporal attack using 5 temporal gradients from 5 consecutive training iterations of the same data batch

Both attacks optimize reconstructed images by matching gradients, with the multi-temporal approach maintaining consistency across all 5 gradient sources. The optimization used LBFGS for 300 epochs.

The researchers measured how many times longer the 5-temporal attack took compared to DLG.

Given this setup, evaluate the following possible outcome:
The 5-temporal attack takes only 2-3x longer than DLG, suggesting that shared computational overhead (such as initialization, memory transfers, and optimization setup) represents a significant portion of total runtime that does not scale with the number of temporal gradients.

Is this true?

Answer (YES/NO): NO